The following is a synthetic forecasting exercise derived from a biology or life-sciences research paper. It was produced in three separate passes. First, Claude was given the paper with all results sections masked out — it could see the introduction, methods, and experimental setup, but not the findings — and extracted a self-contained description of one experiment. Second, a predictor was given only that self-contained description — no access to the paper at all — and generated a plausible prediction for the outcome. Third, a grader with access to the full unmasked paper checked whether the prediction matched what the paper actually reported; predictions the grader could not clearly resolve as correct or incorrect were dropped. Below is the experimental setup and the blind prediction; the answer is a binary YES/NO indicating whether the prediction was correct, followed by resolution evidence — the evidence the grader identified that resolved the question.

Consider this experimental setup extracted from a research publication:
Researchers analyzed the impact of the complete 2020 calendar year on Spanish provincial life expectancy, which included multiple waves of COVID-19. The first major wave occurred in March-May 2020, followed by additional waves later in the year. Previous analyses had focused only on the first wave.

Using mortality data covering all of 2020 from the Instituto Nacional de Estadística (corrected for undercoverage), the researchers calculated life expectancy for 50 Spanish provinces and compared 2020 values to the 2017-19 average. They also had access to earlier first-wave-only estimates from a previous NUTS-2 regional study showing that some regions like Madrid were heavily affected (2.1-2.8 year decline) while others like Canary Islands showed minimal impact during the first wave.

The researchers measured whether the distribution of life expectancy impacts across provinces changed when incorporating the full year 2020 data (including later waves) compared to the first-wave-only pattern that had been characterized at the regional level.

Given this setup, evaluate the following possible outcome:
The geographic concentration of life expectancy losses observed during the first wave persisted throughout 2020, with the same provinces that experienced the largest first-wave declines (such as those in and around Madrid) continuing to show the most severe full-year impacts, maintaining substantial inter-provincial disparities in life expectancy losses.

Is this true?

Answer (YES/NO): YES